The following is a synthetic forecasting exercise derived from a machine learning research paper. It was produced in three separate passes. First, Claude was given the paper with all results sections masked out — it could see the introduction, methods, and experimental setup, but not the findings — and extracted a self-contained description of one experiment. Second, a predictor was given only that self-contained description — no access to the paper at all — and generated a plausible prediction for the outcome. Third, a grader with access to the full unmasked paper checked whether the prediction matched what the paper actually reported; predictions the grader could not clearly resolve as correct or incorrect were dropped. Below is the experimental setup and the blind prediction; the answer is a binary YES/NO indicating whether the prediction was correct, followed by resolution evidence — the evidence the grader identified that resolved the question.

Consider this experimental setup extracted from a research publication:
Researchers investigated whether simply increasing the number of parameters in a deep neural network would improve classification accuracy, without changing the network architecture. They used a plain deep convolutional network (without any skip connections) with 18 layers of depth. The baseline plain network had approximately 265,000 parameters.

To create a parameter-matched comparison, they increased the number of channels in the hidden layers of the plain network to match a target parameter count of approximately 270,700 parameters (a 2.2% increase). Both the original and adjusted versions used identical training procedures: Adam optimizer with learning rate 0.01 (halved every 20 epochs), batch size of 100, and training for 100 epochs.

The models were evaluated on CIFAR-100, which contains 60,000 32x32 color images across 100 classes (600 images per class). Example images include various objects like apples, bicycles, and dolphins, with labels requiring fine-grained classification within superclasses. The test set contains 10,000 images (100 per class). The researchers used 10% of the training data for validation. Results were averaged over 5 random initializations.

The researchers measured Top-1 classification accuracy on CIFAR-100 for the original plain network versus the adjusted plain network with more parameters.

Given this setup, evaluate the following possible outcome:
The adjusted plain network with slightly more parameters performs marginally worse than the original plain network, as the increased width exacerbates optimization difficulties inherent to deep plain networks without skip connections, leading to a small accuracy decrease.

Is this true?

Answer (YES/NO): NO